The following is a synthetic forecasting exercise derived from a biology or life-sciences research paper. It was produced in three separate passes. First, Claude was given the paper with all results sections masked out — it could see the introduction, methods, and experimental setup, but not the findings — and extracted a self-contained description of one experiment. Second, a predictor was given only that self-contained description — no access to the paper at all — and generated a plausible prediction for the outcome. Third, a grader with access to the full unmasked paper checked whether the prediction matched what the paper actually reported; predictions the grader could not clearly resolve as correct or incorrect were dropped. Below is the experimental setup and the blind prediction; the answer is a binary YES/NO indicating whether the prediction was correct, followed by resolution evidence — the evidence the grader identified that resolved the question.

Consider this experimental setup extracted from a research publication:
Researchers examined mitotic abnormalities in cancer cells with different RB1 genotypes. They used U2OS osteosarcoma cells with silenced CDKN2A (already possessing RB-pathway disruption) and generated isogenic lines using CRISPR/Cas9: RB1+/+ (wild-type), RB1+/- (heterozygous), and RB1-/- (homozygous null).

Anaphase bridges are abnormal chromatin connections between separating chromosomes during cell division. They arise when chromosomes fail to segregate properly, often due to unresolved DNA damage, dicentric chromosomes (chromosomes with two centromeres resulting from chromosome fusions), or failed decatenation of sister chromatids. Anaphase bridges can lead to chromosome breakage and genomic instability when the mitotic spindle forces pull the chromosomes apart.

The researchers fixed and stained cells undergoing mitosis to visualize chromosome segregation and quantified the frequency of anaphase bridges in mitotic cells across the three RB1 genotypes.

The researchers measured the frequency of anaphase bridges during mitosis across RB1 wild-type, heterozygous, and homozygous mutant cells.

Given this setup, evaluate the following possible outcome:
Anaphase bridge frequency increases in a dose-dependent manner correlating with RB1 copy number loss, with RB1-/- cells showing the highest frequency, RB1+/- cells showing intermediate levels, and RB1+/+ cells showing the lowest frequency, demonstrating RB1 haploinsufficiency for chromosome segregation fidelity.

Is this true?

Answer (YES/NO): YES